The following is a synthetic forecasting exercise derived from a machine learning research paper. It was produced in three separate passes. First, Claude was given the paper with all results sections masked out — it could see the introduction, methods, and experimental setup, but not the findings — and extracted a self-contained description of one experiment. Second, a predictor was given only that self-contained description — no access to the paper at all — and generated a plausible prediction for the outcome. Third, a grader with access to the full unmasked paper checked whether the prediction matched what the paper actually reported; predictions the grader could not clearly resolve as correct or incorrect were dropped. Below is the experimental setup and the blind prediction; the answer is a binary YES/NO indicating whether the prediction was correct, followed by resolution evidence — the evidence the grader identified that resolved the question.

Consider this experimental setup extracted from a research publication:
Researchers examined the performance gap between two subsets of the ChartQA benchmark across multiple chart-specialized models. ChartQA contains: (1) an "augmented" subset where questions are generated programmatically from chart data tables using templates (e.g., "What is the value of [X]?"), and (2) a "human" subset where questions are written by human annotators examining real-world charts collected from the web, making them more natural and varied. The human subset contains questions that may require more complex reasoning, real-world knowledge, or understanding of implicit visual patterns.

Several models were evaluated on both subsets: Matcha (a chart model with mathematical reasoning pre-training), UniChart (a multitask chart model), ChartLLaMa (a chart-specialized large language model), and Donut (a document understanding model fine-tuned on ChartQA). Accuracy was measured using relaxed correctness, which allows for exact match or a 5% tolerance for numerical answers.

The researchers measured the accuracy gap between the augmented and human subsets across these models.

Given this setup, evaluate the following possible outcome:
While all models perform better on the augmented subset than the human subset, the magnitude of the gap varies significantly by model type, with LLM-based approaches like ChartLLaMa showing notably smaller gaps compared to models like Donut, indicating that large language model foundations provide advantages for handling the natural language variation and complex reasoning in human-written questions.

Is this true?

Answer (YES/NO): YES